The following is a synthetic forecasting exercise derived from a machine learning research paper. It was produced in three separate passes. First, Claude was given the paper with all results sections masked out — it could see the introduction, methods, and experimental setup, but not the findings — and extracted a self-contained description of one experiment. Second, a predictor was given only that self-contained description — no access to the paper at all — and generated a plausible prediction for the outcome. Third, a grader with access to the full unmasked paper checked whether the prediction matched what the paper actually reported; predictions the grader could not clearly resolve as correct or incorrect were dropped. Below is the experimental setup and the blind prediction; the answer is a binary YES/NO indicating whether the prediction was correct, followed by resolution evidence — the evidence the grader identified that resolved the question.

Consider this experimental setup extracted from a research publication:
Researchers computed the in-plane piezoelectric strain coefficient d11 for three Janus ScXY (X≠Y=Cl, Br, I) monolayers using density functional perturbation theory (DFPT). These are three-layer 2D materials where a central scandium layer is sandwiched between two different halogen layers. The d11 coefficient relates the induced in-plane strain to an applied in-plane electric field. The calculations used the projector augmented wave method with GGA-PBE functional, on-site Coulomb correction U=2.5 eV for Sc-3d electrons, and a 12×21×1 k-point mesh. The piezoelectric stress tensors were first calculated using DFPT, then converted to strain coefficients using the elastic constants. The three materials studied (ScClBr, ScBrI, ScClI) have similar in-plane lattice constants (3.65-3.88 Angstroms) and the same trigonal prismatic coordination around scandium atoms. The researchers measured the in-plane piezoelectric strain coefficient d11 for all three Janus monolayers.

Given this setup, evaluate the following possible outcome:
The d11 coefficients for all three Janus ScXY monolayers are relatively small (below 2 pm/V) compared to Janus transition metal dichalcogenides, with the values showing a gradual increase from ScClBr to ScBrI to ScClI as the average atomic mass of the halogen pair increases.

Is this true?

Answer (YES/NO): NO